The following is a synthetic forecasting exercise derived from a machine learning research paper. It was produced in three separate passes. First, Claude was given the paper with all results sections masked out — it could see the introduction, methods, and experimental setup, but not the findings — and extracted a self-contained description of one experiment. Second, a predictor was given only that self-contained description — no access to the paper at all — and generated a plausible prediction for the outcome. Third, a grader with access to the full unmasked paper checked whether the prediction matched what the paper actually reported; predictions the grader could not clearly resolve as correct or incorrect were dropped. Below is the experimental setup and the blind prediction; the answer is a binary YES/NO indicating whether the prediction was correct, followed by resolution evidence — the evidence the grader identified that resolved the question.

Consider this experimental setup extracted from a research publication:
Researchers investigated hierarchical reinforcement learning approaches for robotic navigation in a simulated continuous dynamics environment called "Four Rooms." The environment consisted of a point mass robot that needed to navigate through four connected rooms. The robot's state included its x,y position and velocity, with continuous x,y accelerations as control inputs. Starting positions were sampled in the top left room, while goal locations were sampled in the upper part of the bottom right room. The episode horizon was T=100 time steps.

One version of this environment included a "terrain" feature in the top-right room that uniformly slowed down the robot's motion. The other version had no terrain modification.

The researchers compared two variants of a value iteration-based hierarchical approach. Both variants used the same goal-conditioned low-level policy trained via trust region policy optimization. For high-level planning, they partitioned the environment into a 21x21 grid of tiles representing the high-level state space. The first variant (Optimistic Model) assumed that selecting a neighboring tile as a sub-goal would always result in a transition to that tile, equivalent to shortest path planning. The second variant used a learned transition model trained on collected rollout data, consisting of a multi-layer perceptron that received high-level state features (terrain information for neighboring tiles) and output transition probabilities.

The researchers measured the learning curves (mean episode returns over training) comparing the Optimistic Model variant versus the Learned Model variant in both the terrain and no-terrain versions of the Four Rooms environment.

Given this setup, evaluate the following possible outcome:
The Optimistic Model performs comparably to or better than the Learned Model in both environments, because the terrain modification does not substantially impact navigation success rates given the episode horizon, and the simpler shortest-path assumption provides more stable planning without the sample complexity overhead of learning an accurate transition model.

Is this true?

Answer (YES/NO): NO